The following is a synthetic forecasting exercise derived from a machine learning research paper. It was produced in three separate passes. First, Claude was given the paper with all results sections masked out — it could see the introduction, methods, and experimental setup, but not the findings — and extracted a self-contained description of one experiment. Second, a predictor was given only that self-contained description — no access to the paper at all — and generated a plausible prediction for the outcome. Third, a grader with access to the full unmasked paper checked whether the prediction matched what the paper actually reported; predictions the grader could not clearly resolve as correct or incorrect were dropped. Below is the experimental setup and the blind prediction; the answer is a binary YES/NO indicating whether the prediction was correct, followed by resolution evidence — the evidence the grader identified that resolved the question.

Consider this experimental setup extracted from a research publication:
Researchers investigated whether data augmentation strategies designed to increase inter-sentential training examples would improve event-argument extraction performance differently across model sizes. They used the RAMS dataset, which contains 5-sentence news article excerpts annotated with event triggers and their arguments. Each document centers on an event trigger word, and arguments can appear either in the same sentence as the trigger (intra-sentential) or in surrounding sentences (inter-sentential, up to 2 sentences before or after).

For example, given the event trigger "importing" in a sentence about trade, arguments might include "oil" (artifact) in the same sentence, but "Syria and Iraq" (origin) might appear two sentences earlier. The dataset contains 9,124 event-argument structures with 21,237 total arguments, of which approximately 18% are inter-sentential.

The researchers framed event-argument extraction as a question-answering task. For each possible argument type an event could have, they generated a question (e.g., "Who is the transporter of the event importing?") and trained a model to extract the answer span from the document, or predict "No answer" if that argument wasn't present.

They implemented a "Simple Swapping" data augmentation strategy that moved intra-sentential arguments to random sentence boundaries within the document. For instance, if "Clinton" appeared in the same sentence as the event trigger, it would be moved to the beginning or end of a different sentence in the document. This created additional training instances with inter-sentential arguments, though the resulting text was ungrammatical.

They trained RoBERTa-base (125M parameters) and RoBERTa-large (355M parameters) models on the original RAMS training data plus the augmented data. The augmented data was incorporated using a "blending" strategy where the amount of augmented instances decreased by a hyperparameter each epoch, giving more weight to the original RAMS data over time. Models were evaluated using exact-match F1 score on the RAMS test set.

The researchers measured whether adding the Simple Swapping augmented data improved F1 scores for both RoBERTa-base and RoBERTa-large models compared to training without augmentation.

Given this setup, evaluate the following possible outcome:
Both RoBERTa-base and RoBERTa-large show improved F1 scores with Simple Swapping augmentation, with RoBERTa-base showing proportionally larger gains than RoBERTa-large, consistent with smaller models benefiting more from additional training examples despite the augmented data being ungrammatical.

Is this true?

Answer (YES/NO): NO